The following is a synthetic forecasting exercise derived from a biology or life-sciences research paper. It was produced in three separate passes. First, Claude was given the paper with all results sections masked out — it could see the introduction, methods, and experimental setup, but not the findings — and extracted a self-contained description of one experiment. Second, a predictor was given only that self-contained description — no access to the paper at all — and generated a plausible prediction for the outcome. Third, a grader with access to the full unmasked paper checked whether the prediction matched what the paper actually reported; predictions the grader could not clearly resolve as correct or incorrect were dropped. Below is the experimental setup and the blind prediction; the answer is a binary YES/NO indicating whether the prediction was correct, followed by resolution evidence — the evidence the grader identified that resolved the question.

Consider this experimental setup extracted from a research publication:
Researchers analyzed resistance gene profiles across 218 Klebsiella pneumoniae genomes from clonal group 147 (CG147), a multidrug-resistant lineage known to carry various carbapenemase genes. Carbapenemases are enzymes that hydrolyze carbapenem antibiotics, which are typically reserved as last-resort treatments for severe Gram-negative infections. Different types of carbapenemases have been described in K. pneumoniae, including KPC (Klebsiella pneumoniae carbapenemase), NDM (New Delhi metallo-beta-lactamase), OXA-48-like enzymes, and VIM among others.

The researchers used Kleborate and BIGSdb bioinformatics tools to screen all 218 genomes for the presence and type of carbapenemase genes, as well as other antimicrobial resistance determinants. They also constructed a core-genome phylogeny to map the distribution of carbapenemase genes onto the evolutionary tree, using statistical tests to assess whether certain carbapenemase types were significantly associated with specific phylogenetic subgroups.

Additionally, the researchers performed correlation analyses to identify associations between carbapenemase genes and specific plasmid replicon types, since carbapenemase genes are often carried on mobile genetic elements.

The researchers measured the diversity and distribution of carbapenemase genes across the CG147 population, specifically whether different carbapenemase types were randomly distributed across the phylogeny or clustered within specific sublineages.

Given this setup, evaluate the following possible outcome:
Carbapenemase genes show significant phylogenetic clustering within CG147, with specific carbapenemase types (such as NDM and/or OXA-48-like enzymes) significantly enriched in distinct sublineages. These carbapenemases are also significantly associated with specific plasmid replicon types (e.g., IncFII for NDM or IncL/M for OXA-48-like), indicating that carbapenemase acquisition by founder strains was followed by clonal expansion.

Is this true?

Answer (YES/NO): YES